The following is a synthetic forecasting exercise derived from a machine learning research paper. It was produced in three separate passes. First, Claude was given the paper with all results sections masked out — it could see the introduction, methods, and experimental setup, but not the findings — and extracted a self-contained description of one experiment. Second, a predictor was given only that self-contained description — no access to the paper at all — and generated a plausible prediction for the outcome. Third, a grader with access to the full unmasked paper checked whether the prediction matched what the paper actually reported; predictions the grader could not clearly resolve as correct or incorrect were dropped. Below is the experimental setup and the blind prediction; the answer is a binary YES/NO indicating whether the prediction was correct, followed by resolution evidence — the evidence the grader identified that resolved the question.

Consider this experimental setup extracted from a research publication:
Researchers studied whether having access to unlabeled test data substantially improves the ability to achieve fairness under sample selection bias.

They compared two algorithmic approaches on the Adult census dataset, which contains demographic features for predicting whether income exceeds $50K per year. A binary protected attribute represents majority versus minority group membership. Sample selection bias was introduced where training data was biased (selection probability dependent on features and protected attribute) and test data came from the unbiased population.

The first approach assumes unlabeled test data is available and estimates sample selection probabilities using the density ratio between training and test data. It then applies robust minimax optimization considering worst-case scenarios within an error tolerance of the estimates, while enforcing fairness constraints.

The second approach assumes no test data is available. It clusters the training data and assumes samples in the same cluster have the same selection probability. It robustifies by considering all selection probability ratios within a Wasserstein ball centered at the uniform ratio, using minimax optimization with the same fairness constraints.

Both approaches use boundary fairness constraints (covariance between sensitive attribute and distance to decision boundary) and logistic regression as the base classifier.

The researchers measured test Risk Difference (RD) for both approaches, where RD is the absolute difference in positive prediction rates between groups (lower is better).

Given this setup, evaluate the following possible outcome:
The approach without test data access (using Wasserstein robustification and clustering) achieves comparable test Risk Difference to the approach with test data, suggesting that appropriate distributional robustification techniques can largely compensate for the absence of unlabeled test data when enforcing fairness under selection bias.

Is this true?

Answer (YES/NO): YES